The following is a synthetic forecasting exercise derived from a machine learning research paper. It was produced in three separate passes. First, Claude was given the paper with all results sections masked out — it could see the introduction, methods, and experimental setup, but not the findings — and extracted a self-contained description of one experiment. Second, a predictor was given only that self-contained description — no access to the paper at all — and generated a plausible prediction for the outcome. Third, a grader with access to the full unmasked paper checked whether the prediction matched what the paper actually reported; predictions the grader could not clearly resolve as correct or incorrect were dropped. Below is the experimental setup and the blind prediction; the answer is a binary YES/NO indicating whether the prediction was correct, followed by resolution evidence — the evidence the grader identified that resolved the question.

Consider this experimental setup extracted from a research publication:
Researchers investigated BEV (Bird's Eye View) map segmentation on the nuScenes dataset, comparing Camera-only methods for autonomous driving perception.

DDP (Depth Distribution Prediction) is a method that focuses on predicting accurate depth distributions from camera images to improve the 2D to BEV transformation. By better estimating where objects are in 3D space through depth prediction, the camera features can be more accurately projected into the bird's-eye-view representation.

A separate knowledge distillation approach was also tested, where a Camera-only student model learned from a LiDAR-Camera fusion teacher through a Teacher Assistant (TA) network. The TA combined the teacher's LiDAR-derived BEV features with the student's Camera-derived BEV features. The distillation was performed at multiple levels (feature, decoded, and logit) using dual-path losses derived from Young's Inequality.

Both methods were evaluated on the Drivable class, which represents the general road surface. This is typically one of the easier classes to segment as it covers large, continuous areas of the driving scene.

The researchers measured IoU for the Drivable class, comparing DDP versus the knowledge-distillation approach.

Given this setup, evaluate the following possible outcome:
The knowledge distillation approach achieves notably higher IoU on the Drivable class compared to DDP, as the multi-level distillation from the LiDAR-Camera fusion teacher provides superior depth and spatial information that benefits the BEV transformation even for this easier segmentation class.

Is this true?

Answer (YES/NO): NO